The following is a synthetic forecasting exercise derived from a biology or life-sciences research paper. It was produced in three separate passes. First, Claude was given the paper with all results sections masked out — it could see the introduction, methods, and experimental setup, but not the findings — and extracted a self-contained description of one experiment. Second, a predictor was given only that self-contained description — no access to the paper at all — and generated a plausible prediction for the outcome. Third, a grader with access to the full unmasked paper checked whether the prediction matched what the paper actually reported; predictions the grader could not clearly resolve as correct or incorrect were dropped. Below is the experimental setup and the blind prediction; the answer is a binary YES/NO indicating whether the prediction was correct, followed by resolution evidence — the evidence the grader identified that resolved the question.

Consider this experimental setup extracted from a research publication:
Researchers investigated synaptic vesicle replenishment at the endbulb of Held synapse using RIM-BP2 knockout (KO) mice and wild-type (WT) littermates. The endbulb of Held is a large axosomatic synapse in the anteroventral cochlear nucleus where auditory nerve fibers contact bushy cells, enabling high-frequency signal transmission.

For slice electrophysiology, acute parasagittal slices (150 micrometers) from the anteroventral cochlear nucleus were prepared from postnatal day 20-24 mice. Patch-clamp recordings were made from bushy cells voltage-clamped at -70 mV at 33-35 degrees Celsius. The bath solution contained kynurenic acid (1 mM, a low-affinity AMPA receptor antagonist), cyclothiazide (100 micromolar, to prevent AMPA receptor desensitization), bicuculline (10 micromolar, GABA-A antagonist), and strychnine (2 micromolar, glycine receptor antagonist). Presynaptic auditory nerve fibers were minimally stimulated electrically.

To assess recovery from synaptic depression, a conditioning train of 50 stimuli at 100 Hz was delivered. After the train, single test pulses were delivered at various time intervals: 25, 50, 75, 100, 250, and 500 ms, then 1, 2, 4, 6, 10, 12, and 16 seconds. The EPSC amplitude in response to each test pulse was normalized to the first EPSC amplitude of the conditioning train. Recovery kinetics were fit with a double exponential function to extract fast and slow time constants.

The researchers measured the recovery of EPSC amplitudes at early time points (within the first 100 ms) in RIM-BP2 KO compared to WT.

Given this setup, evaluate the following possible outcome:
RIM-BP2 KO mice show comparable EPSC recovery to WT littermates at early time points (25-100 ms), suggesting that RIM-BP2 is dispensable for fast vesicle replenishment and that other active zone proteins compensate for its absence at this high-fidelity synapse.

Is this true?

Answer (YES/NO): NO